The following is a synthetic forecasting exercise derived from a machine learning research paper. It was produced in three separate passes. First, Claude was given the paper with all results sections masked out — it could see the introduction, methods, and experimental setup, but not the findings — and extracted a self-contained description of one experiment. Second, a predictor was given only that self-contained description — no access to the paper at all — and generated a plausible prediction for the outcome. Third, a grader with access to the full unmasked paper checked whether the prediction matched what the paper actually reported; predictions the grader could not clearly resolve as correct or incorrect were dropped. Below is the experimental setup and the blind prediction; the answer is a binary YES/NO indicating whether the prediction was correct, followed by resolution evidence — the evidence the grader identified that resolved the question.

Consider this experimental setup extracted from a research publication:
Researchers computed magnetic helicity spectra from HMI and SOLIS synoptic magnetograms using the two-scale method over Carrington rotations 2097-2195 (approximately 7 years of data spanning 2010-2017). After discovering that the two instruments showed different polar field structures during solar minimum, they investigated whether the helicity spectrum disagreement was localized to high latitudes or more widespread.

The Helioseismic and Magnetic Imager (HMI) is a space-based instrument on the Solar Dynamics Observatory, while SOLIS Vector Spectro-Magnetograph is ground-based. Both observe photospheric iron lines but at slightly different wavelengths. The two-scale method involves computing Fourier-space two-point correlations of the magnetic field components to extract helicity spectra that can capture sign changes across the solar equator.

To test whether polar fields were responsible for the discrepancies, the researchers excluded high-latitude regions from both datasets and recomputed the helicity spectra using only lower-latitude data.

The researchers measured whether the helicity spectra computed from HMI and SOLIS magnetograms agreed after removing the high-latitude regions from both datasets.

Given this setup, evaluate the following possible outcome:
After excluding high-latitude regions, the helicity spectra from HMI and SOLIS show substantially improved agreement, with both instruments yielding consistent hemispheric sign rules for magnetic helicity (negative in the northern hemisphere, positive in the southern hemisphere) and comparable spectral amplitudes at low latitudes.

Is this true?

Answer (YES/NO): NO